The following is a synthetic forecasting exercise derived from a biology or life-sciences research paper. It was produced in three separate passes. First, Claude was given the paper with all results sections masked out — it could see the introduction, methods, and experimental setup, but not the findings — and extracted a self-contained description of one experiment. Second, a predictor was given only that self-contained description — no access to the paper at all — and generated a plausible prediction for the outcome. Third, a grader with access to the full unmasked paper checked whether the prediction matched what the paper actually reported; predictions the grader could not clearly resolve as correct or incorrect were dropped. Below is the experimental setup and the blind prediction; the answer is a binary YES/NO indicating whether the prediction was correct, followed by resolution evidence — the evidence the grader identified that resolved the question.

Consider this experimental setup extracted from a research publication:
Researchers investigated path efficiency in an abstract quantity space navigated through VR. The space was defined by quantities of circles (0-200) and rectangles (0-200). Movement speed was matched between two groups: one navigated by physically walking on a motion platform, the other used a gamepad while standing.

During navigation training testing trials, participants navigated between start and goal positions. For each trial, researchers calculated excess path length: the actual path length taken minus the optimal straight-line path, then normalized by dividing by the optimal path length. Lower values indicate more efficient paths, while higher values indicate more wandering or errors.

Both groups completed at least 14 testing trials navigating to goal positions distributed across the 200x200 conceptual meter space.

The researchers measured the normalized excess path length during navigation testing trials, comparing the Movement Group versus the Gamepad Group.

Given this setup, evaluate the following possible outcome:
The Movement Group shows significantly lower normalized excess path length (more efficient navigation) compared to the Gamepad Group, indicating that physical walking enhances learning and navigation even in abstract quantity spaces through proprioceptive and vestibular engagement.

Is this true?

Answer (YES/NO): NO